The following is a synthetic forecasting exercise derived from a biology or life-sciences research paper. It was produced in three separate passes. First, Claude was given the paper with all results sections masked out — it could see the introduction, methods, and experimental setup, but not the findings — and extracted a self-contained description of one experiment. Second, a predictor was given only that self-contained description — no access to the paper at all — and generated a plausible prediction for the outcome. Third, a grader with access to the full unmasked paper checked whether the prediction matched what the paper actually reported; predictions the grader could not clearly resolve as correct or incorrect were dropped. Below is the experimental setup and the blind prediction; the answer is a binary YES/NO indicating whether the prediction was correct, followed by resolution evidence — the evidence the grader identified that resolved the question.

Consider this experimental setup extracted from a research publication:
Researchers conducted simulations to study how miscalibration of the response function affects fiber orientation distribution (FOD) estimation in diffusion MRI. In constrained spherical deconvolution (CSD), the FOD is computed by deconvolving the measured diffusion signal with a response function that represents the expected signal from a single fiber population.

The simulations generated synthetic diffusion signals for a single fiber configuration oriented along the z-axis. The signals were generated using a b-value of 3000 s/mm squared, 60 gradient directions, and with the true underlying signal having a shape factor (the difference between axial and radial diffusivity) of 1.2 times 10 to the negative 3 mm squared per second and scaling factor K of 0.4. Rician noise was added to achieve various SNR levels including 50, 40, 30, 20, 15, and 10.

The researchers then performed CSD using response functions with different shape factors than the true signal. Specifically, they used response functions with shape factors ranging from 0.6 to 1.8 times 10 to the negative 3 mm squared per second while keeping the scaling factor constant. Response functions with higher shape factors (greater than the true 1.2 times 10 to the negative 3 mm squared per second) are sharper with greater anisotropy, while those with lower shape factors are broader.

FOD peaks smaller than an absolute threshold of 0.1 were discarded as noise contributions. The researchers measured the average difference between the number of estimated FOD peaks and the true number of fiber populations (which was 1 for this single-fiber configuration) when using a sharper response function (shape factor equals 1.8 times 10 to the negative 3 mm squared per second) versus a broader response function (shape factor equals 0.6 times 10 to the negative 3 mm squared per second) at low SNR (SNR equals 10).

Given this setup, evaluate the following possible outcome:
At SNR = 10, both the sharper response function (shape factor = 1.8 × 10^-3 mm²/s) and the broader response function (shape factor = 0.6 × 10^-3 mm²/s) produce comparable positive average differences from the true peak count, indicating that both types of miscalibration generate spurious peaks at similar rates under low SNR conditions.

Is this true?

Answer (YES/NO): NO